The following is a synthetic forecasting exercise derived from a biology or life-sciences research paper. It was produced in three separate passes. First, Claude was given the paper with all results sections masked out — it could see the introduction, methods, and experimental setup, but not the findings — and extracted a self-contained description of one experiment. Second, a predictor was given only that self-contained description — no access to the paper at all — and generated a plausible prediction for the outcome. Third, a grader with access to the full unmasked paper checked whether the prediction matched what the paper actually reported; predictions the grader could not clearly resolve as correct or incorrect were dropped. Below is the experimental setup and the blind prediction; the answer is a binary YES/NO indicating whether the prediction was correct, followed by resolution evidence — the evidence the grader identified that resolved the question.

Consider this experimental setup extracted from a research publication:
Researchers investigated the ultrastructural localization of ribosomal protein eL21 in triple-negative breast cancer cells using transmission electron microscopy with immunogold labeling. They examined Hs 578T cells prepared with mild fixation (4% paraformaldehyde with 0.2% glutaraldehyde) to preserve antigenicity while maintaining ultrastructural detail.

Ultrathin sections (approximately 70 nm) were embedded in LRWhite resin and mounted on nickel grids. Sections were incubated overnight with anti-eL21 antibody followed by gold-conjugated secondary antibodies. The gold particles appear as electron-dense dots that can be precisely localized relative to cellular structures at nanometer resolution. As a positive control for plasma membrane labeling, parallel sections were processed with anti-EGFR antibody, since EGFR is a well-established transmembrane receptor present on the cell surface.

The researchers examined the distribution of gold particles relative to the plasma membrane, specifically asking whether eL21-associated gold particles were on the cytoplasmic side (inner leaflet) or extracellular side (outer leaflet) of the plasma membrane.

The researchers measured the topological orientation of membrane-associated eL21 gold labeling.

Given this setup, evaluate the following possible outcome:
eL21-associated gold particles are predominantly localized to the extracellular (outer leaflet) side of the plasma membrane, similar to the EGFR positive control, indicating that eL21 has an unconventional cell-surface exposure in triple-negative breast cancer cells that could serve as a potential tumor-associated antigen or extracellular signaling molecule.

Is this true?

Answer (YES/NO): YES